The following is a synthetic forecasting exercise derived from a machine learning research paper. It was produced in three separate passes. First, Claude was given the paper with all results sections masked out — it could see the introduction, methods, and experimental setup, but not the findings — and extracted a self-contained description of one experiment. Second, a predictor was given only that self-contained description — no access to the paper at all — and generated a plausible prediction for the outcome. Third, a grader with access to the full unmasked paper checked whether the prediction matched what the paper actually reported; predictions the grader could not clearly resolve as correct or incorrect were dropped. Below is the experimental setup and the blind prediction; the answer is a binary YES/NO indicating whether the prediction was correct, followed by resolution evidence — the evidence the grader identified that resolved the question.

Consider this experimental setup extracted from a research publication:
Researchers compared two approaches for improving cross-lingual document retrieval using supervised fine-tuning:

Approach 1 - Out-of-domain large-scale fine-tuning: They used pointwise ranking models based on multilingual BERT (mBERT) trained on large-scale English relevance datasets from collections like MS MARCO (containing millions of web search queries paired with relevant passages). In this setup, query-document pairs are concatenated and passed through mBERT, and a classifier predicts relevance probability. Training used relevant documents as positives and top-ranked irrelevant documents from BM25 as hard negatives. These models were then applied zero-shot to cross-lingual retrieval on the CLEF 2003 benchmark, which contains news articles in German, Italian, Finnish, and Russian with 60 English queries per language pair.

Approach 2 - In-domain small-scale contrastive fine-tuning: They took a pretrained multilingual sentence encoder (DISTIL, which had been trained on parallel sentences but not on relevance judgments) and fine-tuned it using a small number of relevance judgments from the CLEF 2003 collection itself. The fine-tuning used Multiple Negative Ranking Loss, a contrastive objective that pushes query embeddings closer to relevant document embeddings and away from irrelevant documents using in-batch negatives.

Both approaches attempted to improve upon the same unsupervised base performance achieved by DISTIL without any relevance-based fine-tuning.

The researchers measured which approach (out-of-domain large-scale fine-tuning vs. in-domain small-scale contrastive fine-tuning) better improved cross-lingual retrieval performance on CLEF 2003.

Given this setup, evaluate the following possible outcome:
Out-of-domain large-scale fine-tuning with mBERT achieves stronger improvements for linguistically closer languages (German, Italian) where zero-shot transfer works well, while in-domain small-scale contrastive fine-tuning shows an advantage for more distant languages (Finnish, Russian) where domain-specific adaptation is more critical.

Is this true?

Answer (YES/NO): NO